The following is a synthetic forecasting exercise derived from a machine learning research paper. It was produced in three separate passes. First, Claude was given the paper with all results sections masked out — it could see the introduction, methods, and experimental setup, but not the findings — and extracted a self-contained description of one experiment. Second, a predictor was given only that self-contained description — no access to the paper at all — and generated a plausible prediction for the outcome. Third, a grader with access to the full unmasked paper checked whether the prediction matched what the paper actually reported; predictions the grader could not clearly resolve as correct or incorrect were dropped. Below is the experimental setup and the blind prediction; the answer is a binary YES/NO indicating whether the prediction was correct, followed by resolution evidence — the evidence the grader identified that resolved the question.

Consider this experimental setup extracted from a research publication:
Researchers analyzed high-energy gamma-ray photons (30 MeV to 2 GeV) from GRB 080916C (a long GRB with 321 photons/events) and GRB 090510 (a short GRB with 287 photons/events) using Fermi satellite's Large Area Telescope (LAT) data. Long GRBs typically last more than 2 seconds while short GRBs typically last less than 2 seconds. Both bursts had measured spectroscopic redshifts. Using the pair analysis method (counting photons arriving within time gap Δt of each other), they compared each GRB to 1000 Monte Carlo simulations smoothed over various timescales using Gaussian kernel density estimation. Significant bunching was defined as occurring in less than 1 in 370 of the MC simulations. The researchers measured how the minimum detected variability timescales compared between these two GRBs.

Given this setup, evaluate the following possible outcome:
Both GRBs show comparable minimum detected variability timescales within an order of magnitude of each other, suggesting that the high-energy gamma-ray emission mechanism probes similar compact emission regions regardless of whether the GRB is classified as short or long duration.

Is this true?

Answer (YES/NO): NO